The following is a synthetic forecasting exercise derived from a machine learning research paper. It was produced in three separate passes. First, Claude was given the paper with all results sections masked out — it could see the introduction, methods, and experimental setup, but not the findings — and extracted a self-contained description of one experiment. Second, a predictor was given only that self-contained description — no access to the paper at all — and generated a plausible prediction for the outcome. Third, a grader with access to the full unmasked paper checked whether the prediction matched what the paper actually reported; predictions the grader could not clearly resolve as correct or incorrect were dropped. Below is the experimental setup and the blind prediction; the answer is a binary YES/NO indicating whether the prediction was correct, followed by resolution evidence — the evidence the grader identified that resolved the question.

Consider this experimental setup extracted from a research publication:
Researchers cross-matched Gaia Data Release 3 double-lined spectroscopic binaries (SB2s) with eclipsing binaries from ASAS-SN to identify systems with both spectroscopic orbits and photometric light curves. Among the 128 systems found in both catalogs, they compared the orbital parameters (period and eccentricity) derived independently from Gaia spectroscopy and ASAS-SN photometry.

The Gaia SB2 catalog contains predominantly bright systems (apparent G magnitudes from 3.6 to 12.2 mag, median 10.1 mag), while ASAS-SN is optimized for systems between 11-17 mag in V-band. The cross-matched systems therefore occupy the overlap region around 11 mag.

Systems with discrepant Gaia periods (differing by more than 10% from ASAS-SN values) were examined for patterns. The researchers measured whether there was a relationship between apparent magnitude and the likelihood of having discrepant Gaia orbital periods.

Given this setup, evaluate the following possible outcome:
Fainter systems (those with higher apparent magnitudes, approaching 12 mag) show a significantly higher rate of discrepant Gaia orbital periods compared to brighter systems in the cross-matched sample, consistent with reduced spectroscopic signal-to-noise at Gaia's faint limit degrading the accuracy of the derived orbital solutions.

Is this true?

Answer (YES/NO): NO